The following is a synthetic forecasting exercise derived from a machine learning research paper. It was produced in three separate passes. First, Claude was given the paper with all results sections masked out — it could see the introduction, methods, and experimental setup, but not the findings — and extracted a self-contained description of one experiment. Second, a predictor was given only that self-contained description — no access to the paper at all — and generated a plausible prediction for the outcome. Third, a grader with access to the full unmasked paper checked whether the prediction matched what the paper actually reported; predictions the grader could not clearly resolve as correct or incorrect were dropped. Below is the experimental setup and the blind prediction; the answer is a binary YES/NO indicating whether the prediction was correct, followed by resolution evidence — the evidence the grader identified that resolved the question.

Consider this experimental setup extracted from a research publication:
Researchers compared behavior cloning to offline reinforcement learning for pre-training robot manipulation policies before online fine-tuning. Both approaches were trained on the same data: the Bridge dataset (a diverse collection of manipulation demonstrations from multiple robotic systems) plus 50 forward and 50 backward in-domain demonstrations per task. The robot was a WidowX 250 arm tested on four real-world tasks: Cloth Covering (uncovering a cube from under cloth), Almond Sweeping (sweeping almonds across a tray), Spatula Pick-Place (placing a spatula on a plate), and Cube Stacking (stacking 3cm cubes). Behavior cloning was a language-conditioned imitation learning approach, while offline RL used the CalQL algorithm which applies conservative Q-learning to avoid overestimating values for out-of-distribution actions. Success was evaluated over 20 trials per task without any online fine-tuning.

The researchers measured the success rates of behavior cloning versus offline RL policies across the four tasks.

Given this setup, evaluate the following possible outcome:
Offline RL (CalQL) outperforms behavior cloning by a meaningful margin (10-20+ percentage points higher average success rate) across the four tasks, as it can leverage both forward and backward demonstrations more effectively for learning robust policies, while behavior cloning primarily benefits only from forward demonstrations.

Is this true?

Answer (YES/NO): NO